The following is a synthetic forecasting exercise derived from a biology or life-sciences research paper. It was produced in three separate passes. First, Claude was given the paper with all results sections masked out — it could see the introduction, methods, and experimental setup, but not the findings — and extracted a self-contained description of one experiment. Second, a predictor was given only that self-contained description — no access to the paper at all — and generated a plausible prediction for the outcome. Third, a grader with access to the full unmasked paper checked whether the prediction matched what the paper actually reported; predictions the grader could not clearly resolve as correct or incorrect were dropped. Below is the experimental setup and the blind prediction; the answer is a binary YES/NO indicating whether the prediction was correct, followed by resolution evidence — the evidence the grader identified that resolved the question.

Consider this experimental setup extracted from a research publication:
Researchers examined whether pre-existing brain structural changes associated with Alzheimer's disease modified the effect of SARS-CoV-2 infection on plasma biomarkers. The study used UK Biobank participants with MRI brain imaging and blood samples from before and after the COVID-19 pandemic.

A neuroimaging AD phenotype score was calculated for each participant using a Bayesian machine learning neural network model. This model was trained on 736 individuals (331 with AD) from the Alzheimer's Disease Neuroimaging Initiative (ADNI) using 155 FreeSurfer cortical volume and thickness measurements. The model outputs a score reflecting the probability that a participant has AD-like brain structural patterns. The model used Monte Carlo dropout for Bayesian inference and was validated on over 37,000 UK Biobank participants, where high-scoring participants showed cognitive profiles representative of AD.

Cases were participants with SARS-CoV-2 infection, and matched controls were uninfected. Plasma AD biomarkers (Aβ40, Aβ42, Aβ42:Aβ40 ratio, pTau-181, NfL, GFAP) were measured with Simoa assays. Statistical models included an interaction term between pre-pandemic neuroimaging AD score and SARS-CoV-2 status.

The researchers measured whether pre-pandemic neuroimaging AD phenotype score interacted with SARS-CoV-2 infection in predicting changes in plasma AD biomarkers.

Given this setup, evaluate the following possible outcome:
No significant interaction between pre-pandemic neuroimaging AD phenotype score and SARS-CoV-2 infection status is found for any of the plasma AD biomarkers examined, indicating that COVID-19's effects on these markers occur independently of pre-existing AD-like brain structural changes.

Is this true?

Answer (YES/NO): NO